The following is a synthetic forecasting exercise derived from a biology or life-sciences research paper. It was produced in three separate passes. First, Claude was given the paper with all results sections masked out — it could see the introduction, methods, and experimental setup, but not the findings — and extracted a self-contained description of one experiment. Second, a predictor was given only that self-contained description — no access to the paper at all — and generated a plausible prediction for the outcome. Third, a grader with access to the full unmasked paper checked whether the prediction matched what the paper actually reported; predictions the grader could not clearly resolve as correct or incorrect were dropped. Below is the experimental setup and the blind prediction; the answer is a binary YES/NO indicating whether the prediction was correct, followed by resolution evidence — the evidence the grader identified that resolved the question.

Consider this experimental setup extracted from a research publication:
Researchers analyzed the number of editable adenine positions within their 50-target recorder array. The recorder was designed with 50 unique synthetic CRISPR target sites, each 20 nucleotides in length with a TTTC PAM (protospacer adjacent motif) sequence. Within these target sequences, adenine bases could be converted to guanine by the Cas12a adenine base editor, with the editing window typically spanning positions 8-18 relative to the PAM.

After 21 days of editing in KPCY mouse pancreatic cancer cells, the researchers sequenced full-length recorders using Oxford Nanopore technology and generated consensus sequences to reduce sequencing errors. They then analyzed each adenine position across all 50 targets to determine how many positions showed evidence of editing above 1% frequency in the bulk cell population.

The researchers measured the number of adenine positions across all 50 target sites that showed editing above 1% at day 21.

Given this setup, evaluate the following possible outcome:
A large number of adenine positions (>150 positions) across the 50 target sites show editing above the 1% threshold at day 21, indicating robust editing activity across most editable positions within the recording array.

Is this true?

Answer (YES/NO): NO